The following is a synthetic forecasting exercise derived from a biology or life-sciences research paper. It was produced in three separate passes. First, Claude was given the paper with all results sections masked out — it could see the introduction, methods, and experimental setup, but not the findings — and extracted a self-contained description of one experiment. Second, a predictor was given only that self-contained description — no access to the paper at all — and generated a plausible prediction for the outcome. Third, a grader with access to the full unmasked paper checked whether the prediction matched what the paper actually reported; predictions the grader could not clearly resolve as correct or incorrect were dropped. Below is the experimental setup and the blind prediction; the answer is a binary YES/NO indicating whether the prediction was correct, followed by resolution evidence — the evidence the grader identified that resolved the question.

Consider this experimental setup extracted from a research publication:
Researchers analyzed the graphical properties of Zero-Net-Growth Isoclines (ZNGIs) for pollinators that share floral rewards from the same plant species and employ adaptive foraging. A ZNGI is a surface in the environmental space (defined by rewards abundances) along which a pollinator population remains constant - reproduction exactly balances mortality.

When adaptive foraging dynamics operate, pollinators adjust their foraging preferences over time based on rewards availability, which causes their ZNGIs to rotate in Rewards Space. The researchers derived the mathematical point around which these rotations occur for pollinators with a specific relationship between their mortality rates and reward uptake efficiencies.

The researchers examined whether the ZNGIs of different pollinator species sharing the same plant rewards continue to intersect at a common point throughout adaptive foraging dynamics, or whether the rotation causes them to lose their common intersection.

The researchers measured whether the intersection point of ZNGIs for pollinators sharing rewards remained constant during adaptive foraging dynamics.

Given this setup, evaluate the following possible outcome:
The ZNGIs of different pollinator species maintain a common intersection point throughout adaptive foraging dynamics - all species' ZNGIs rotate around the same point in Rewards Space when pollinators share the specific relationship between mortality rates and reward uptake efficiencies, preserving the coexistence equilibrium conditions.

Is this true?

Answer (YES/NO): YES